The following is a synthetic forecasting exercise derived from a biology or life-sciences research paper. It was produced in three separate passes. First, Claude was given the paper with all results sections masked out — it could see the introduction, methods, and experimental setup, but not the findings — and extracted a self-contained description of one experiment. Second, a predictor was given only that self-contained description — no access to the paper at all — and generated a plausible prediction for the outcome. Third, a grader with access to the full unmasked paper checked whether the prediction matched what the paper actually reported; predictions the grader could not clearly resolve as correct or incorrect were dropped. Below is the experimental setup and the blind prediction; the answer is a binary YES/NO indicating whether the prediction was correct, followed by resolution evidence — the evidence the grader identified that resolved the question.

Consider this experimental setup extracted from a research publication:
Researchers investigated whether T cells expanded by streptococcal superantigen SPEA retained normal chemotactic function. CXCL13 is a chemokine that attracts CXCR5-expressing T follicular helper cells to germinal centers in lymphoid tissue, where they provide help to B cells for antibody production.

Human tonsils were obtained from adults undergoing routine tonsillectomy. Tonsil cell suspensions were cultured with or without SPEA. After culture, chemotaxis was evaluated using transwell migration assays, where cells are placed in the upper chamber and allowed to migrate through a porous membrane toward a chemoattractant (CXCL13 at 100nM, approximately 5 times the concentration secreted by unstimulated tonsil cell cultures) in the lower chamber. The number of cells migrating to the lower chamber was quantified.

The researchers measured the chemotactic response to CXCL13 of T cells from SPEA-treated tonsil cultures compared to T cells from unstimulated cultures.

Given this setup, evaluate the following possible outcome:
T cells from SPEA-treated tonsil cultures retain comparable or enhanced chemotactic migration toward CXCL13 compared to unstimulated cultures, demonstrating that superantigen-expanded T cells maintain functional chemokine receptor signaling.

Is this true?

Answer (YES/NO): NO